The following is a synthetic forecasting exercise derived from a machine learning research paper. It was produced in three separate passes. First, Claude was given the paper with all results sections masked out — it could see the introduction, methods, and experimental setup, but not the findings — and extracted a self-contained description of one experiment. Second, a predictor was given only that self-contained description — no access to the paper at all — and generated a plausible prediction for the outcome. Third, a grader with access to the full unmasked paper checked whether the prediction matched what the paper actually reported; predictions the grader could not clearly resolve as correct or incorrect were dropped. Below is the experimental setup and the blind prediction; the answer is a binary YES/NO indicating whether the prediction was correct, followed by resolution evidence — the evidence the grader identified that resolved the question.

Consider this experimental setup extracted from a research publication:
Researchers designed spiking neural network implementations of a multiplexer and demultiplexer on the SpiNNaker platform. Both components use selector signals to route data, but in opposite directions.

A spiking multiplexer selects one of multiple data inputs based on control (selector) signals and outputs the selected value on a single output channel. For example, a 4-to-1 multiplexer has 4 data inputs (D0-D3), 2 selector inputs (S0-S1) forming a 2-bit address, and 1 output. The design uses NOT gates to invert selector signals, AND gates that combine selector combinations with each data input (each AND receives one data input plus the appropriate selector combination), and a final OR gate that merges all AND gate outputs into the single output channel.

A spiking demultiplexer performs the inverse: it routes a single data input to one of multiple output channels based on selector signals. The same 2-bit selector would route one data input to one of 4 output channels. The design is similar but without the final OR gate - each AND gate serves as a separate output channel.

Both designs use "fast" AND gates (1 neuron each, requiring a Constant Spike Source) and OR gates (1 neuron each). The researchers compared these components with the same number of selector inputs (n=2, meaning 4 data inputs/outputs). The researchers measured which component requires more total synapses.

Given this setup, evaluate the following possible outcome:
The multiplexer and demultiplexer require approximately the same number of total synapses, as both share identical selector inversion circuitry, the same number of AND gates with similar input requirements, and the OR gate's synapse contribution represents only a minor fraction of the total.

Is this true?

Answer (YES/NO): NO